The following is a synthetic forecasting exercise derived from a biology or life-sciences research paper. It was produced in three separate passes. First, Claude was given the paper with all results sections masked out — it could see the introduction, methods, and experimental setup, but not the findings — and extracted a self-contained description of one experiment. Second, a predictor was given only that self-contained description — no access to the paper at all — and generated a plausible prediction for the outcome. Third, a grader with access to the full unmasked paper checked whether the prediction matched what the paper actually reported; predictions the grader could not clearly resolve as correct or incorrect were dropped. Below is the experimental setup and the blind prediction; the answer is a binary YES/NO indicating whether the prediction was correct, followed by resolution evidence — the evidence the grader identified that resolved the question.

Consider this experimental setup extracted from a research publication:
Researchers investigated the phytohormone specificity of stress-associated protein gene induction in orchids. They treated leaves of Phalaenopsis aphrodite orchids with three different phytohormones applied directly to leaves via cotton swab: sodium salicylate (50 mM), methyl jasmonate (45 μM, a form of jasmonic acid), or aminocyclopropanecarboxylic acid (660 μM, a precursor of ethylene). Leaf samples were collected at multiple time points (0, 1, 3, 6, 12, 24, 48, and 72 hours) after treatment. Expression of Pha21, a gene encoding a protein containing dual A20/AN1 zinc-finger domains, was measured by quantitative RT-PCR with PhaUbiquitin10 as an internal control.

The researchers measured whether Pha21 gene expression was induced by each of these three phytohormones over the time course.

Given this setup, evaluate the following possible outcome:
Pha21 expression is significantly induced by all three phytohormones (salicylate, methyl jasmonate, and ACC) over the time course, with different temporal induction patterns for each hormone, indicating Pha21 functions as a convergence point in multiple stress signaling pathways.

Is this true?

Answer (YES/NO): YES